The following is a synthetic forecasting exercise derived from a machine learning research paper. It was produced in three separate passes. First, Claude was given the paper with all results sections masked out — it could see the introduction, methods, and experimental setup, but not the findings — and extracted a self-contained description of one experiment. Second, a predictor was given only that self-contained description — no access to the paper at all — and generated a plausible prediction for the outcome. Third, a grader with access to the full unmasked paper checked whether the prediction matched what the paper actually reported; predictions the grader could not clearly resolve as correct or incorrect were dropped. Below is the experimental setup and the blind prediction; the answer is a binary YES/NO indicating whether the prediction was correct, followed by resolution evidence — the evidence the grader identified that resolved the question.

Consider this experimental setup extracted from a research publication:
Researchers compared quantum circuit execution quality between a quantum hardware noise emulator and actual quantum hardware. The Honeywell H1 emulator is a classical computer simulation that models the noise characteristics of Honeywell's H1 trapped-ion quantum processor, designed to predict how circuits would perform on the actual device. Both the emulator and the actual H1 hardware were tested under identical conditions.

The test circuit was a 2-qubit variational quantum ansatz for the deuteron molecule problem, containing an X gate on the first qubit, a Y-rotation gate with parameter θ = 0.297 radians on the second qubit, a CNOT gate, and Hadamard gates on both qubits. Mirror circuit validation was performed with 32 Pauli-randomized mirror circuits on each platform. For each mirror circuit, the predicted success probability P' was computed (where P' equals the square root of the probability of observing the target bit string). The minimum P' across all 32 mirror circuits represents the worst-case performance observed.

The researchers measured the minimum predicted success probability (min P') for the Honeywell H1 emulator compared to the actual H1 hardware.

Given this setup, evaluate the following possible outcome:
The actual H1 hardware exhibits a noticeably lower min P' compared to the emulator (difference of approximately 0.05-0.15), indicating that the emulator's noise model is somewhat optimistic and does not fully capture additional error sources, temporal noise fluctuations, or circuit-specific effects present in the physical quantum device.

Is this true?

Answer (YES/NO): NO